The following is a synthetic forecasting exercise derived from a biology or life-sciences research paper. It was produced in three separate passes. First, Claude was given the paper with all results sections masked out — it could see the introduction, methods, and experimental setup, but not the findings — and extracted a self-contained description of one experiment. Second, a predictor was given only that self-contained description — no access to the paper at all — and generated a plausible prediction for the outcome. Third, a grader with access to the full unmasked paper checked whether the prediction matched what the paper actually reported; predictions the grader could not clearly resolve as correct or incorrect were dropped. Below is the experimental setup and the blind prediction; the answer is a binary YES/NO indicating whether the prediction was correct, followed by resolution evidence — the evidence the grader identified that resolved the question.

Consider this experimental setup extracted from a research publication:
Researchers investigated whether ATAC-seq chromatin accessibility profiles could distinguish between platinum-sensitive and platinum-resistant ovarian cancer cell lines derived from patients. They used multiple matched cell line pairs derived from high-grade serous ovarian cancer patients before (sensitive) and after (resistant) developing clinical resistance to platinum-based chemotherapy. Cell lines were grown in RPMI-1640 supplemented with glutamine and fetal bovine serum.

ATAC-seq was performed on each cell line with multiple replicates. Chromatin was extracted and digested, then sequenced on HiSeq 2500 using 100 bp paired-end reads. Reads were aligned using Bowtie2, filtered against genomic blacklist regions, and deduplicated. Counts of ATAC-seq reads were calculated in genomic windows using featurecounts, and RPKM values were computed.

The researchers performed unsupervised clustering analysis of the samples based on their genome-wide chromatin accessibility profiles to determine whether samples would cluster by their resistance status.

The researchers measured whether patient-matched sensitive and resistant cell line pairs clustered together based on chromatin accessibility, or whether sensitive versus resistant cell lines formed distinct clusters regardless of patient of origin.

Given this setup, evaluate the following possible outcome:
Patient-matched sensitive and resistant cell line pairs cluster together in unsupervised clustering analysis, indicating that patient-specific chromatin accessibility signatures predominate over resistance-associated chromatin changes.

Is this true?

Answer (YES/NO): NO